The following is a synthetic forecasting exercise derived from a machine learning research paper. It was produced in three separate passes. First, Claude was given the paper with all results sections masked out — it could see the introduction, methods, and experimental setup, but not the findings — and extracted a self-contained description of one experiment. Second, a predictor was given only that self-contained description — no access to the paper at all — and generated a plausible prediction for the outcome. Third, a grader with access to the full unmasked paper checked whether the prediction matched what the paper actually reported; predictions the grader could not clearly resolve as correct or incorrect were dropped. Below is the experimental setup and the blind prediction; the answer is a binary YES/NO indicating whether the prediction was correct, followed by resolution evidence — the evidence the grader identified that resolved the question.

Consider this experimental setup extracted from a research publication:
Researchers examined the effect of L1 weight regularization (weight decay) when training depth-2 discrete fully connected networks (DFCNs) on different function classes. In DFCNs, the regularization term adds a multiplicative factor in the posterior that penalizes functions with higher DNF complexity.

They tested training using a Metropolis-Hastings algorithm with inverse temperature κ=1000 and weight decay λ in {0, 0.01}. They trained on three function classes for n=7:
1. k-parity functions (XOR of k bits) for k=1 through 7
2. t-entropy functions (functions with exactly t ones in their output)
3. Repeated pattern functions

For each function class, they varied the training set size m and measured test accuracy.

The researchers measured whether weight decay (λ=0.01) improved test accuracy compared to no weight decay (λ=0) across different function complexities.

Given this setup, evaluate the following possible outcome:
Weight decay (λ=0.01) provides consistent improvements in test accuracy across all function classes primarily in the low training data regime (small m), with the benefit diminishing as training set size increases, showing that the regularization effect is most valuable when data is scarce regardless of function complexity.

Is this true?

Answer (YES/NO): NO